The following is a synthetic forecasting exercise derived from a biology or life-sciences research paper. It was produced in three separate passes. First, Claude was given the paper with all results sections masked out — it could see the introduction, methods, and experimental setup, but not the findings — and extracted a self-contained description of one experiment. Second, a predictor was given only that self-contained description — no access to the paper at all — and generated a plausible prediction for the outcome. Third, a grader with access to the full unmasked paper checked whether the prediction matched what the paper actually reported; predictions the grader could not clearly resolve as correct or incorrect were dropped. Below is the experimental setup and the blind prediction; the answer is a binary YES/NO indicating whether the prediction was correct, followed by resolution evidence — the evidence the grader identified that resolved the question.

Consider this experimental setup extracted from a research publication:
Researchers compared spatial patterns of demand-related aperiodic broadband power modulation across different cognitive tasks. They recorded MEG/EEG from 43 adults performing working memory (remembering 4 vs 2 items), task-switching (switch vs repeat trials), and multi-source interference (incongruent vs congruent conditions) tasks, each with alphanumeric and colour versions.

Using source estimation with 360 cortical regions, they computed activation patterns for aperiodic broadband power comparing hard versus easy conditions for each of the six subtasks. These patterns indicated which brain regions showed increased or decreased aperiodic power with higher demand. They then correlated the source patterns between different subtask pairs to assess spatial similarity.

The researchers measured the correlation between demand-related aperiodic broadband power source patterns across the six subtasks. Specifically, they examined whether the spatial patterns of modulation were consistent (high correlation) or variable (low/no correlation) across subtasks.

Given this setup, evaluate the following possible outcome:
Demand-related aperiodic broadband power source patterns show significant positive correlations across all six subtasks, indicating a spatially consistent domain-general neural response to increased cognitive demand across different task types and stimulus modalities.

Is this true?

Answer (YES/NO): NO